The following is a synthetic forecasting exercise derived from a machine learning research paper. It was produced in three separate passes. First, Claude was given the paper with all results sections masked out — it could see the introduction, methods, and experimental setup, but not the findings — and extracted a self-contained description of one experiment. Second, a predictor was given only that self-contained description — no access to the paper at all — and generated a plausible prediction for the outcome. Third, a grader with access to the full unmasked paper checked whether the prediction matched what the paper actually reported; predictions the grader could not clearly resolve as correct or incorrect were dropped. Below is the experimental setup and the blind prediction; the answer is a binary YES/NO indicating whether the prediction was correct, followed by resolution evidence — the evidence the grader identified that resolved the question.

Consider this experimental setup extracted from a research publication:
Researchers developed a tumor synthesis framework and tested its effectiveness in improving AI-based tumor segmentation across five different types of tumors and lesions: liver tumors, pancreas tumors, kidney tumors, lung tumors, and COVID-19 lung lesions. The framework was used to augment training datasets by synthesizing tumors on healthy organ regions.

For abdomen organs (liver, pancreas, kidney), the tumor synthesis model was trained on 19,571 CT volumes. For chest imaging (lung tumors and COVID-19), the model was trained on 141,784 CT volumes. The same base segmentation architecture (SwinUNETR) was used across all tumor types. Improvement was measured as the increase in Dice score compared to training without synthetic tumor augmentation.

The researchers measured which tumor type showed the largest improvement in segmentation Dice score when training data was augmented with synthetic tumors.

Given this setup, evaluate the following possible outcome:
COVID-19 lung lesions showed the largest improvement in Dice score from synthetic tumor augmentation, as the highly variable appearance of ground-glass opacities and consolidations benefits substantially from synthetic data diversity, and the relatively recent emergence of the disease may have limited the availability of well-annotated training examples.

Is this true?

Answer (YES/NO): NO